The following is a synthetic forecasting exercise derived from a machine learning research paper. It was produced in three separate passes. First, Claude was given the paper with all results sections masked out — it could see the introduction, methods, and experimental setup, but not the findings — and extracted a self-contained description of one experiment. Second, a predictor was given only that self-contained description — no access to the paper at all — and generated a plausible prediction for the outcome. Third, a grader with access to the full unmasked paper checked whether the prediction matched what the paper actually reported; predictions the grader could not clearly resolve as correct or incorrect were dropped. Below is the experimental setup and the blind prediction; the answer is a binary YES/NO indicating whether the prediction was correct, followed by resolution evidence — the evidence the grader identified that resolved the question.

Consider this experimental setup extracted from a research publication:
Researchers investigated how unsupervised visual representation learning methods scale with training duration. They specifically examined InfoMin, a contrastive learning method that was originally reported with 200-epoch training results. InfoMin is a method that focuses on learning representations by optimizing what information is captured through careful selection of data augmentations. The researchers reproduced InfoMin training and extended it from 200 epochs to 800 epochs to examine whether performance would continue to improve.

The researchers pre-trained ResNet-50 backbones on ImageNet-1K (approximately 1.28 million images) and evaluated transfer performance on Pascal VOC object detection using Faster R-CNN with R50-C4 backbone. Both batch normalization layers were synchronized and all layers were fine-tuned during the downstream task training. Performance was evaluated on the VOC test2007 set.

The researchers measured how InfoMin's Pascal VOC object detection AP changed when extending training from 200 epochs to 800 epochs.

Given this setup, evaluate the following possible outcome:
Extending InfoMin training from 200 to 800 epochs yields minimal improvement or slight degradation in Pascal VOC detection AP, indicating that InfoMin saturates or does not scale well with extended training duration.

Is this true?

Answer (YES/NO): YES